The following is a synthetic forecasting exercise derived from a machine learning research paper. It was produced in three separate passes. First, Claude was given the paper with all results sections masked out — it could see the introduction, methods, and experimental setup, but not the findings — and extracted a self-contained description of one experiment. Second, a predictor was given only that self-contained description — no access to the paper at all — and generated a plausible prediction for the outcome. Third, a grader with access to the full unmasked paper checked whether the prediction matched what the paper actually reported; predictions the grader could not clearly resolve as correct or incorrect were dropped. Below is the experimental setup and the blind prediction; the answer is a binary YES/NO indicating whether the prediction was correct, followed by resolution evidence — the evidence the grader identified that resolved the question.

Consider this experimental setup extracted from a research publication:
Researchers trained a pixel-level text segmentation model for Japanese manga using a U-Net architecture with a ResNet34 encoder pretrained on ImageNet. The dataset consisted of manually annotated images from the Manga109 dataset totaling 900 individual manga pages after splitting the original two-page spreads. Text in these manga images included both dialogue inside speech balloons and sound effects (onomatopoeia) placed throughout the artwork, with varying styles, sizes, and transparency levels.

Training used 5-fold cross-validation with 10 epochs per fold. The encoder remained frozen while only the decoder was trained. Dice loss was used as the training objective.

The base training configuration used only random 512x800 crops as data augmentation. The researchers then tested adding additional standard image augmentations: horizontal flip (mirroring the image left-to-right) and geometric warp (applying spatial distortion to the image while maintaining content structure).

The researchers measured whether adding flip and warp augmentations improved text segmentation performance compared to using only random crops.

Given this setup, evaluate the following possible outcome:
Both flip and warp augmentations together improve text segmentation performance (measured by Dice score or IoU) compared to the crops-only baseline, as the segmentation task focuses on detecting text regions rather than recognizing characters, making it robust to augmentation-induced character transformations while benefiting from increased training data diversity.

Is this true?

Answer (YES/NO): NO